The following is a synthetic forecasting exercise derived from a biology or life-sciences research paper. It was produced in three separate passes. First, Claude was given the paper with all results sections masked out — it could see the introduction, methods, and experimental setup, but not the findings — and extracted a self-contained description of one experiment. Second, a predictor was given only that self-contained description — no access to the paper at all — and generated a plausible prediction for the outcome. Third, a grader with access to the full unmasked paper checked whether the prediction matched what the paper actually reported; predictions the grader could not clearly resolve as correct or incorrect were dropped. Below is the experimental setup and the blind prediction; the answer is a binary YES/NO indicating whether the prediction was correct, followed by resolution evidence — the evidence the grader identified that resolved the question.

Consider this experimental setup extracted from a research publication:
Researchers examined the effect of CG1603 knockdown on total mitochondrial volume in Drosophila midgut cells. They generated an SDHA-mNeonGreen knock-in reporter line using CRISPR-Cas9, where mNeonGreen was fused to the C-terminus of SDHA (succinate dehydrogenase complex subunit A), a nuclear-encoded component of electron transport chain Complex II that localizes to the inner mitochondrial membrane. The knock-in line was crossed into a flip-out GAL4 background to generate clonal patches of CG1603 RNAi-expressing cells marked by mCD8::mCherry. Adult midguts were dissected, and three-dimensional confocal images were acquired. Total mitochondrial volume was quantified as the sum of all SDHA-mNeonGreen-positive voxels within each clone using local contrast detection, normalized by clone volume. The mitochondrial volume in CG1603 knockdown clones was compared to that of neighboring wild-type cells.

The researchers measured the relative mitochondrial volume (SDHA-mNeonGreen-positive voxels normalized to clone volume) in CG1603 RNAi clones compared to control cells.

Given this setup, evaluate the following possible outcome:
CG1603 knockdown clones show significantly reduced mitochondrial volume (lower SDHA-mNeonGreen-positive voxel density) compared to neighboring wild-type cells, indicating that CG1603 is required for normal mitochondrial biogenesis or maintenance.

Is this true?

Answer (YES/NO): YES